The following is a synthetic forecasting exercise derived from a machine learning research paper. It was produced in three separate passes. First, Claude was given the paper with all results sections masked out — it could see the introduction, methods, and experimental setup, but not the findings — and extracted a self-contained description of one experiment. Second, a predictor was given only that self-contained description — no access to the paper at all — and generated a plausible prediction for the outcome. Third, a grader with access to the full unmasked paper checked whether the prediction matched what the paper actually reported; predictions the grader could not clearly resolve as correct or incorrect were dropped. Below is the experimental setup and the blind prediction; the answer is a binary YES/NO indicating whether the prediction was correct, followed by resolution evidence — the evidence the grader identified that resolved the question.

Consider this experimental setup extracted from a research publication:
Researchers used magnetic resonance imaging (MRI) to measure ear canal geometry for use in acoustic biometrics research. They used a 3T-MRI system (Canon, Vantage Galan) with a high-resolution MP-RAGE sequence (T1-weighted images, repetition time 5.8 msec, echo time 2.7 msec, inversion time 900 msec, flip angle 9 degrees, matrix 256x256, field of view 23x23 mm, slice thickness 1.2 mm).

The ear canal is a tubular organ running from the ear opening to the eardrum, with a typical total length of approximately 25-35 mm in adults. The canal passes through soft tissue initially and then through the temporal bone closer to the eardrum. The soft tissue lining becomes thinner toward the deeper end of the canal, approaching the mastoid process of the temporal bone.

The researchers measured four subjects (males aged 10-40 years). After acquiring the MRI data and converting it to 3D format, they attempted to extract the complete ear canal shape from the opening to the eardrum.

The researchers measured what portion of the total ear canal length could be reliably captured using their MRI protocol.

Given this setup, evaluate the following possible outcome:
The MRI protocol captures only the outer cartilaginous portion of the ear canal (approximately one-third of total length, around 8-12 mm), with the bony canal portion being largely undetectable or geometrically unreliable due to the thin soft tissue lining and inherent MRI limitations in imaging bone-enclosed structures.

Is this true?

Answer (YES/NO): YES